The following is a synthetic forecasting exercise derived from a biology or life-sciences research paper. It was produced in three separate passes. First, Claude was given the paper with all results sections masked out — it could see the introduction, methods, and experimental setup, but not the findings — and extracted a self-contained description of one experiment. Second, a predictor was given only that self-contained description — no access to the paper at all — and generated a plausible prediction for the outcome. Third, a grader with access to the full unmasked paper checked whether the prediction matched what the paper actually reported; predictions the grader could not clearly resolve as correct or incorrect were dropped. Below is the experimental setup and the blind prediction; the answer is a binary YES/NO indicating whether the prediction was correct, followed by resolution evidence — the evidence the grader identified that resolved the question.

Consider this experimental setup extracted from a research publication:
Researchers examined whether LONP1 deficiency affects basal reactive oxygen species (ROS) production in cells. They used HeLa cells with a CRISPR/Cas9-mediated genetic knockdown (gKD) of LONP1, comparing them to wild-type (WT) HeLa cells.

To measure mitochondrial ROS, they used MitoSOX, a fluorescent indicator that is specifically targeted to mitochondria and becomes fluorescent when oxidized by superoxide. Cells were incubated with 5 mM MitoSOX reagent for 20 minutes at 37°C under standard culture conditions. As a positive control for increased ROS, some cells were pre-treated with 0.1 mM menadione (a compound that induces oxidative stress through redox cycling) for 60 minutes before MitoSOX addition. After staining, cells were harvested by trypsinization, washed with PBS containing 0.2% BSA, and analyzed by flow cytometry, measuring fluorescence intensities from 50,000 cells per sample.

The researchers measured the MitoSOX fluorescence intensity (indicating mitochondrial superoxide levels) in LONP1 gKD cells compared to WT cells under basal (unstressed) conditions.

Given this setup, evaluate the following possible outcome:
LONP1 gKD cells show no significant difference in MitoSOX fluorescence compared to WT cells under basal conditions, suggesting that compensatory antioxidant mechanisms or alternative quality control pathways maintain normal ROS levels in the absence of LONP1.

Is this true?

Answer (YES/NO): YES